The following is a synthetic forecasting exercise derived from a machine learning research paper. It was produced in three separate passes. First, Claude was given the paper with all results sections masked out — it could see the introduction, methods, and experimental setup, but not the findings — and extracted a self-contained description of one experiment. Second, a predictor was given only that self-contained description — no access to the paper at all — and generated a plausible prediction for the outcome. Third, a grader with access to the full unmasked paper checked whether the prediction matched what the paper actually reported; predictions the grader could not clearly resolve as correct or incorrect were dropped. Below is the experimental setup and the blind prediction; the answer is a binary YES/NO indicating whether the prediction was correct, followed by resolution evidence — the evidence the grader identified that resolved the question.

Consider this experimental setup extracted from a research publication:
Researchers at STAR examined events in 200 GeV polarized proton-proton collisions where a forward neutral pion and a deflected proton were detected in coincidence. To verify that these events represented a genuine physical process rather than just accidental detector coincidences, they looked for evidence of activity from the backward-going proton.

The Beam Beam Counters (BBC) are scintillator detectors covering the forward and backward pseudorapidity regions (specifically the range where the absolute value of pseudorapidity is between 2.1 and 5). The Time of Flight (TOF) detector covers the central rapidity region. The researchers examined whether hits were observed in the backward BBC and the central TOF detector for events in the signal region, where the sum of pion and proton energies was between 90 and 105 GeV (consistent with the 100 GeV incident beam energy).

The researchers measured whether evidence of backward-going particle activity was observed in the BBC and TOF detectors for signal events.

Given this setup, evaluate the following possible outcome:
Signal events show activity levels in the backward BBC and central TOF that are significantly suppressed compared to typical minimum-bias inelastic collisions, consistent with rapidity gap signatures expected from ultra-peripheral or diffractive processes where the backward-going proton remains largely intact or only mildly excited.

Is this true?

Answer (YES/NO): NO